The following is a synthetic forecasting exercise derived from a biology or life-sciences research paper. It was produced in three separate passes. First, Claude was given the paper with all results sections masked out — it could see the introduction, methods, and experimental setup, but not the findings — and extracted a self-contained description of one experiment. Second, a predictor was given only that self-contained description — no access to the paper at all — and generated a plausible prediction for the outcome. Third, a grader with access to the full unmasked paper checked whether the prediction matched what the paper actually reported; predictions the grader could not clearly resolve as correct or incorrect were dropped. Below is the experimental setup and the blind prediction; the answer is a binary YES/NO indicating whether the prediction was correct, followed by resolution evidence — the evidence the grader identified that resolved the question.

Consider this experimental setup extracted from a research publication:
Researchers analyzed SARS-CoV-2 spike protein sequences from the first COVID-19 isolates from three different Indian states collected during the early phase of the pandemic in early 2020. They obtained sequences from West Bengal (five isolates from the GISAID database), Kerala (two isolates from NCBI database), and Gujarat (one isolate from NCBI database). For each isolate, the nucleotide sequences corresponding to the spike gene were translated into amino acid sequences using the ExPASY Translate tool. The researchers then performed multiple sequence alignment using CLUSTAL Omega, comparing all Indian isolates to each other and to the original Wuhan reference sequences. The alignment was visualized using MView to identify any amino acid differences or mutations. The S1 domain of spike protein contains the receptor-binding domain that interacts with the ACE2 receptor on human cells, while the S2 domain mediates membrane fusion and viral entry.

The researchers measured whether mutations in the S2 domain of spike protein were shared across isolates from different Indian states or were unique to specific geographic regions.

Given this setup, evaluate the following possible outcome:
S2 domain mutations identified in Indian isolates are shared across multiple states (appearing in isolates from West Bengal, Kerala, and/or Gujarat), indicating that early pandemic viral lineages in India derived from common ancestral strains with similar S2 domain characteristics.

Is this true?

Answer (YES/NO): NO